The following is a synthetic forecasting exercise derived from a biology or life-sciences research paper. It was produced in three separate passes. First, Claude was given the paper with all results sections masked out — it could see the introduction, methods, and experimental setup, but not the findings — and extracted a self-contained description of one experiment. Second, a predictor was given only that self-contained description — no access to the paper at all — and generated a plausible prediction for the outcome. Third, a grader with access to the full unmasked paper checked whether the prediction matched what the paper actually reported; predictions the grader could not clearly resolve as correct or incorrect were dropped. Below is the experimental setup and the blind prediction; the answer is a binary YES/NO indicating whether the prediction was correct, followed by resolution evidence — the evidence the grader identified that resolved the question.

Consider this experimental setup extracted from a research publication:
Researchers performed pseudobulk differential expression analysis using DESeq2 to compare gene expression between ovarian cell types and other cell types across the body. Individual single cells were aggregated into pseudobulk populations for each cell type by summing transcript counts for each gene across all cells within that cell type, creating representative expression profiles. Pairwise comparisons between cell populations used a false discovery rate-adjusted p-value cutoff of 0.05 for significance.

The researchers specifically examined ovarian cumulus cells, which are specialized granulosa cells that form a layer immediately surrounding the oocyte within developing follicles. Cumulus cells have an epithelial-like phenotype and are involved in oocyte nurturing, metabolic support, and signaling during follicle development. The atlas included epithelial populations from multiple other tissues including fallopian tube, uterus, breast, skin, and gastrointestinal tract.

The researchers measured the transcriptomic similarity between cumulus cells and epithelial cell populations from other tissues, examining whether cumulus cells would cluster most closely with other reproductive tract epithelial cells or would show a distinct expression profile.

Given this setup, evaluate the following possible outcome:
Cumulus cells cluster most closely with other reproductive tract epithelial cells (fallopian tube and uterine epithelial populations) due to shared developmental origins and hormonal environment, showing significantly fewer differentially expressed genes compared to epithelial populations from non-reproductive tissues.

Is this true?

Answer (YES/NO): NO